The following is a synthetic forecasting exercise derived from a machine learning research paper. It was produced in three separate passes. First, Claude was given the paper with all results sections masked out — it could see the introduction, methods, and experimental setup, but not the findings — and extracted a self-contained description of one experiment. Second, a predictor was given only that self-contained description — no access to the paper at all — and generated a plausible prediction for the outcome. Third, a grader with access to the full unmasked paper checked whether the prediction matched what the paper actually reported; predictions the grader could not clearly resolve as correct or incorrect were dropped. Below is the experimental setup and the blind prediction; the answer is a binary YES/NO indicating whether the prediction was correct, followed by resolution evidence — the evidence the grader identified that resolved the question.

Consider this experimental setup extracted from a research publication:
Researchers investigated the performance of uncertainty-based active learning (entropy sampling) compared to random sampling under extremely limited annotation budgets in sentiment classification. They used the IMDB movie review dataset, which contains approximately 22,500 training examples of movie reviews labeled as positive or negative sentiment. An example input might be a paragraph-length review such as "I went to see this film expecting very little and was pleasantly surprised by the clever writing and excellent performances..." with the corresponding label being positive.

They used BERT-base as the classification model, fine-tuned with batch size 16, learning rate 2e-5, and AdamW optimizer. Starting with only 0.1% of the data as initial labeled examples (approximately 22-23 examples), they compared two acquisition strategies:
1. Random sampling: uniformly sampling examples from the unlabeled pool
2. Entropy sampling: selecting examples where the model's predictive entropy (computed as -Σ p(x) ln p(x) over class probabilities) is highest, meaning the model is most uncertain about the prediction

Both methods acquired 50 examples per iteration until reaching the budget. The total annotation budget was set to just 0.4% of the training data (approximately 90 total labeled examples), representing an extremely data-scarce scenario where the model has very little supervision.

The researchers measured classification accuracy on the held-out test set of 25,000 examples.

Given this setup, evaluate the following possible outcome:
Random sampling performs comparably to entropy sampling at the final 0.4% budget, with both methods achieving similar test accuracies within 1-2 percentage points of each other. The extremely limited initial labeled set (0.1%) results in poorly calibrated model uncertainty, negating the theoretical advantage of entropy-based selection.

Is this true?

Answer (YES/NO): NO